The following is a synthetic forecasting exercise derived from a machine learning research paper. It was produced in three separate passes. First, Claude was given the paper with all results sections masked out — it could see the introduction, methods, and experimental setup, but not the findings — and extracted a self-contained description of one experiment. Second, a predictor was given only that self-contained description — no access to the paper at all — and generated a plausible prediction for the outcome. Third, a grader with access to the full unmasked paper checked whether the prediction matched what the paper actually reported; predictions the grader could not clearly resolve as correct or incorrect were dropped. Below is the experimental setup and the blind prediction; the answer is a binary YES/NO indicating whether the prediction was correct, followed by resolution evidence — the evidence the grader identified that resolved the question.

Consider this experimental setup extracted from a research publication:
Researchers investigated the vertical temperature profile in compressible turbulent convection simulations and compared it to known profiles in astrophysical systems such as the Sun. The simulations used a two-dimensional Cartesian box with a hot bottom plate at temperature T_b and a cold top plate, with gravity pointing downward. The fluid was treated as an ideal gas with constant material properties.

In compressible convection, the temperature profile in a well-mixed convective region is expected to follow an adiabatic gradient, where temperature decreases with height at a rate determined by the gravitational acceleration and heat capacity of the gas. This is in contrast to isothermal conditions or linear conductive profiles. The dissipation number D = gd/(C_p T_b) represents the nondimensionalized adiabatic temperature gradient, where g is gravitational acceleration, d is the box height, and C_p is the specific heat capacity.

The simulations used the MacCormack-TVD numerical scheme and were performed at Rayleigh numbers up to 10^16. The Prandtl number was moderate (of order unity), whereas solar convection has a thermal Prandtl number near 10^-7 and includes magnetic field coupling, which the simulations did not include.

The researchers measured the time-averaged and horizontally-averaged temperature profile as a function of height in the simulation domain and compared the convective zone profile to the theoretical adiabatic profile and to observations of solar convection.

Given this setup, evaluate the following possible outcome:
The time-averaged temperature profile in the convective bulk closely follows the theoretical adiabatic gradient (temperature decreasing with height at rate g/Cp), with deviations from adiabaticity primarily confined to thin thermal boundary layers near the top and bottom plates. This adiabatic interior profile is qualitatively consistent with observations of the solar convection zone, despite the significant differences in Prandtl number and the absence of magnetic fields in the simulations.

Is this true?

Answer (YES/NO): YES